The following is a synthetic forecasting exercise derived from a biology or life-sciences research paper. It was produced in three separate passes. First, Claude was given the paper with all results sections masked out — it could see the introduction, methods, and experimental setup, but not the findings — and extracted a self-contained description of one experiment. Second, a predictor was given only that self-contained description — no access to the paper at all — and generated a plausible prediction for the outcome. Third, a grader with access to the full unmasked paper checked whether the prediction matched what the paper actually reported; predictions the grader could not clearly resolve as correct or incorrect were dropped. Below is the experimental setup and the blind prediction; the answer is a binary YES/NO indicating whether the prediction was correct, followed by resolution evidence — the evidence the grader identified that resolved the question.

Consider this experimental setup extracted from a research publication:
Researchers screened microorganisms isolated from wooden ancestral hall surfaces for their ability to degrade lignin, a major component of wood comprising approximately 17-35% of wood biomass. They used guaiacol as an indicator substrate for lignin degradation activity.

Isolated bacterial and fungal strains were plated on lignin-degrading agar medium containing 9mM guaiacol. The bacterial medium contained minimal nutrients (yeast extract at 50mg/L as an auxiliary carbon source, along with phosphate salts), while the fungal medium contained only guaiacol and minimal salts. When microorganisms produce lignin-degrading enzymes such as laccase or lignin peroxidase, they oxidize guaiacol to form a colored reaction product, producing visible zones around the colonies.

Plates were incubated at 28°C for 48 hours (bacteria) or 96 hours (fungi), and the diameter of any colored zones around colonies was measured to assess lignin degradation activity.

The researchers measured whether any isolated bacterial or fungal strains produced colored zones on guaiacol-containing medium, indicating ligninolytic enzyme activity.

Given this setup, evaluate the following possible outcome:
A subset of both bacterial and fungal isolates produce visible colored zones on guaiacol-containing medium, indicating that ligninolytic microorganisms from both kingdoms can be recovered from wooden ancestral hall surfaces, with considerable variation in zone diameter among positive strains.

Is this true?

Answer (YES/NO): NO